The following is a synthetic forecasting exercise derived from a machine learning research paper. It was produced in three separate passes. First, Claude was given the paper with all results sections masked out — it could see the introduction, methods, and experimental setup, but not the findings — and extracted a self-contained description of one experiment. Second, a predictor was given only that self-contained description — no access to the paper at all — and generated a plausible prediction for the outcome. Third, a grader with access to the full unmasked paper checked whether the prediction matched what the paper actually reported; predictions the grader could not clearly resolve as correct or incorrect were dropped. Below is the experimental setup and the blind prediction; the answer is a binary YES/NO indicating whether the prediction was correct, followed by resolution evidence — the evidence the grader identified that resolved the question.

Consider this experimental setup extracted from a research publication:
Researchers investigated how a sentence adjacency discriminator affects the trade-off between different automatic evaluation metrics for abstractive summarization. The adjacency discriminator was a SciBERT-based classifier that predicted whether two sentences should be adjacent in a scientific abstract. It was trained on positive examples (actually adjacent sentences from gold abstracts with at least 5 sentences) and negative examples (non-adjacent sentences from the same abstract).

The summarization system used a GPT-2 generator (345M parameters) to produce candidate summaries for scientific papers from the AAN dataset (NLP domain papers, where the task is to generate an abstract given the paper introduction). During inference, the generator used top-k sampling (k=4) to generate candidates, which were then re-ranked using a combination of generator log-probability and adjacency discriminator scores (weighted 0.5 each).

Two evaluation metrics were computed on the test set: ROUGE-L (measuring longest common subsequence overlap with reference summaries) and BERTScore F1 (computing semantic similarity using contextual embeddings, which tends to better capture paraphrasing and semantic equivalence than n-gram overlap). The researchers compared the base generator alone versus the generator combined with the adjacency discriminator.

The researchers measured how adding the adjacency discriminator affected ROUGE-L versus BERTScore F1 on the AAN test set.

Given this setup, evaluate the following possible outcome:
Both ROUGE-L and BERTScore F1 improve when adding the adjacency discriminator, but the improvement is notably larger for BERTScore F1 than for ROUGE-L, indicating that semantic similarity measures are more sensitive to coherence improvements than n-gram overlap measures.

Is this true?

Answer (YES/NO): NO